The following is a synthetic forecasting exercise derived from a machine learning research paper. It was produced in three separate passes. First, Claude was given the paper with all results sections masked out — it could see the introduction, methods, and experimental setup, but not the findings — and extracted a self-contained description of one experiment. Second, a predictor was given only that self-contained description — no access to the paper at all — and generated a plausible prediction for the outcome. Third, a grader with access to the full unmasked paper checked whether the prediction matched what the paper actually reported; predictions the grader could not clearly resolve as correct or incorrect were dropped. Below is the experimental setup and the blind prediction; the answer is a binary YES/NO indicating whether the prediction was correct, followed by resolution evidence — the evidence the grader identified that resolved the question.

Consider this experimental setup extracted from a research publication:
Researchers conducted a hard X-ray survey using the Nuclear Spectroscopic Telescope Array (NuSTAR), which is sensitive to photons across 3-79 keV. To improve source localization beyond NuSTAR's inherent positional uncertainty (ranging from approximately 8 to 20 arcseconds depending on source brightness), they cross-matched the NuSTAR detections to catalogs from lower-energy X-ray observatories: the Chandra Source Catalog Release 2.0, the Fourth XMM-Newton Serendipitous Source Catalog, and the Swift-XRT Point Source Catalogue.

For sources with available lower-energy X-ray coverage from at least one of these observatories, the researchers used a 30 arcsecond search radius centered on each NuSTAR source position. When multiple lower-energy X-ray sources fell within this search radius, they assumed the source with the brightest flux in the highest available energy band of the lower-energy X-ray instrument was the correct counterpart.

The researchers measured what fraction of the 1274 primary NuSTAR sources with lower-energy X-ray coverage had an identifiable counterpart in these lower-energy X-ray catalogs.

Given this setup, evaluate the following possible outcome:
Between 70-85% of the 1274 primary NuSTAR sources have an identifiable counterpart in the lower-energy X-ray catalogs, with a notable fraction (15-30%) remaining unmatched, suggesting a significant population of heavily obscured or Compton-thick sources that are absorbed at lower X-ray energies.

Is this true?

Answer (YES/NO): YES